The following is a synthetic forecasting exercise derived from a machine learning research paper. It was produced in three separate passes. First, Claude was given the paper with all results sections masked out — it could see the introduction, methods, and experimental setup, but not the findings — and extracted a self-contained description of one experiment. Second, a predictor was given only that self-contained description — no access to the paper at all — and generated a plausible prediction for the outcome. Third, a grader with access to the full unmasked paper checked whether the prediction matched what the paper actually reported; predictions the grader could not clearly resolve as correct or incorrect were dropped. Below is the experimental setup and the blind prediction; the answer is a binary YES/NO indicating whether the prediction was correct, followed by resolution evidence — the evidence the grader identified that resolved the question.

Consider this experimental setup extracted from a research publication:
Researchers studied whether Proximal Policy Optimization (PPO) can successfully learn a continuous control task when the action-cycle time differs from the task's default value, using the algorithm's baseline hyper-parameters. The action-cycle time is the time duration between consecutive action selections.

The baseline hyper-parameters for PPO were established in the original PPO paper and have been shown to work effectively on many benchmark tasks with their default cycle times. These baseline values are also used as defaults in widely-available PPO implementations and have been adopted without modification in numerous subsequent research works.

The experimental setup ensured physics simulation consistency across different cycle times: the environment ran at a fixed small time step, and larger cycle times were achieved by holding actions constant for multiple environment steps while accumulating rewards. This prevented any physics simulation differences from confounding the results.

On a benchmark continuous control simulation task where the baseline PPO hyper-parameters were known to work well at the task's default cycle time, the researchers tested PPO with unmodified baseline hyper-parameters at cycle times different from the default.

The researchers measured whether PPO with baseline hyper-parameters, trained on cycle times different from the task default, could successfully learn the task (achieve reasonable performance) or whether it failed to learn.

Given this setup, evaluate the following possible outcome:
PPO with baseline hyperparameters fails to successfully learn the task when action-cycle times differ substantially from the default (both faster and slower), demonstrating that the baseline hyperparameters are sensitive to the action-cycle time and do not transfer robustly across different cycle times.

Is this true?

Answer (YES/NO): NO